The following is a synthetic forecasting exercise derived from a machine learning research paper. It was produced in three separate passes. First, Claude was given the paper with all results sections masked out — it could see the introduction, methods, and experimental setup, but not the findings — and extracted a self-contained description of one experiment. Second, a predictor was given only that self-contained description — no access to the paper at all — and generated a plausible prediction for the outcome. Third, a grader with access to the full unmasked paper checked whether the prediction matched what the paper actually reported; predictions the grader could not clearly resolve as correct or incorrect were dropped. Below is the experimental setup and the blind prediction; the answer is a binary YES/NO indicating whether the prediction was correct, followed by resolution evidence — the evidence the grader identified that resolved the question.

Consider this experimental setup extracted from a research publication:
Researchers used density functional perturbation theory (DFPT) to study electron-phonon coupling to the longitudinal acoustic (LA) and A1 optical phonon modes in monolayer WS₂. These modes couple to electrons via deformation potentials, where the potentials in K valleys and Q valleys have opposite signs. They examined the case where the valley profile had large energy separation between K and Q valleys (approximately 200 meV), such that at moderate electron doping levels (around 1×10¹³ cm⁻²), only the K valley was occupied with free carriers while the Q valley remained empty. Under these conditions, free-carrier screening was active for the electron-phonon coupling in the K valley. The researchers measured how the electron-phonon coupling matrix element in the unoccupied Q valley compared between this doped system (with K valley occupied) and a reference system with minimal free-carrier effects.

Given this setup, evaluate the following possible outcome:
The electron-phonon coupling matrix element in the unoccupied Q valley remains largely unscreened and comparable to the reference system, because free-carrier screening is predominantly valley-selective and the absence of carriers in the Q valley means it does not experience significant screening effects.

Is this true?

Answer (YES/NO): NO